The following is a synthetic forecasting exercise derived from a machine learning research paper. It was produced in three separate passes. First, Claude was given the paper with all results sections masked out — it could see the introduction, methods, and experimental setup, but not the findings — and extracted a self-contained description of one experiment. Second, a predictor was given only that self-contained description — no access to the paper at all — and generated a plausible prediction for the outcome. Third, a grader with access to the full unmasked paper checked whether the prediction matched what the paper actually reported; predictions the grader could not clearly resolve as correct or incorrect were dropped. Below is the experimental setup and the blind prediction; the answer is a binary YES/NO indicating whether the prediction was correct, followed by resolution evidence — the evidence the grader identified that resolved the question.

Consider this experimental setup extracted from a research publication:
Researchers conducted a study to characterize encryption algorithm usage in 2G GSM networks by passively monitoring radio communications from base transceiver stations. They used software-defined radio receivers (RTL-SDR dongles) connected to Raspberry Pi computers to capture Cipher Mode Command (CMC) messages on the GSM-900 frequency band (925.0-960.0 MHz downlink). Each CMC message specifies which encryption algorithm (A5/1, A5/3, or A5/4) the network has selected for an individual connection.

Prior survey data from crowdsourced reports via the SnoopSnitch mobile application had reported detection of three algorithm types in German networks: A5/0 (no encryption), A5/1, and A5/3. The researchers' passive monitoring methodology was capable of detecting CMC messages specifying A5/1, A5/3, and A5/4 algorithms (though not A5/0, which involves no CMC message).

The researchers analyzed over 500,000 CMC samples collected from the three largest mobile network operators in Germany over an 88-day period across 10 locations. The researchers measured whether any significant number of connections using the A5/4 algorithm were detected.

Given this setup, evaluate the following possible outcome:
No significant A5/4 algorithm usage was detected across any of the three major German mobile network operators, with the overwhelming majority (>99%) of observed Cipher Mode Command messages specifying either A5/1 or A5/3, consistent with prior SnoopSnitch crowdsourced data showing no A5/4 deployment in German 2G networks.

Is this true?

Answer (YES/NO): NO